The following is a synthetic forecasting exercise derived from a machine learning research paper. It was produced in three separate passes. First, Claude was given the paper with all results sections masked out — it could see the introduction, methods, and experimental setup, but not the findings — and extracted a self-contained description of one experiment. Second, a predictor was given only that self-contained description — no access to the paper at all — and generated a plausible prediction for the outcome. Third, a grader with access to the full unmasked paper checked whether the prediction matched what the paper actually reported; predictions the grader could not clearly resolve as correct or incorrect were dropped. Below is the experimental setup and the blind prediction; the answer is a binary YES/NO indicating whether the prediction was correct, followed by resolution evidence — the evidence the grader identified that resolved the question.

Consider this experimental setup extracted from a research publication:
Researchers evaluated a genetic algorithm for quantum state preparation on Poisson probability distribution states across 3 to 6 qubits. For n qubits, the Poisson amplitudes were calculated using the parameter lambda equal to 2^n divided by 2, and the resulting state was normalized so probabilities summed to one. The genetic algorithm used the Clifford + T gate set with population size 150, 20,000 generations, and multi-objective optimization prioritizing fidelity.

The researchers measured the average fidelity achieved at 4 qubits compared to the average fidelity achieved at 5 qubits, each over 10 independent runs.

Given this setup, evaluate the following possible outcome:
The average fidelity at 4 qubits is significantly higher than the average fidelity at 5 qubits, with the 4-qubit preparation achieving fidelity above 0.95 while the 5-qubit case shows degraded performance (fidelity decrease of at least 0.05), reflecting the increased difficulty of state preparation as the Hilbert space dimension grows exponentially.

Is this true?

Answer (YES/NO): NO